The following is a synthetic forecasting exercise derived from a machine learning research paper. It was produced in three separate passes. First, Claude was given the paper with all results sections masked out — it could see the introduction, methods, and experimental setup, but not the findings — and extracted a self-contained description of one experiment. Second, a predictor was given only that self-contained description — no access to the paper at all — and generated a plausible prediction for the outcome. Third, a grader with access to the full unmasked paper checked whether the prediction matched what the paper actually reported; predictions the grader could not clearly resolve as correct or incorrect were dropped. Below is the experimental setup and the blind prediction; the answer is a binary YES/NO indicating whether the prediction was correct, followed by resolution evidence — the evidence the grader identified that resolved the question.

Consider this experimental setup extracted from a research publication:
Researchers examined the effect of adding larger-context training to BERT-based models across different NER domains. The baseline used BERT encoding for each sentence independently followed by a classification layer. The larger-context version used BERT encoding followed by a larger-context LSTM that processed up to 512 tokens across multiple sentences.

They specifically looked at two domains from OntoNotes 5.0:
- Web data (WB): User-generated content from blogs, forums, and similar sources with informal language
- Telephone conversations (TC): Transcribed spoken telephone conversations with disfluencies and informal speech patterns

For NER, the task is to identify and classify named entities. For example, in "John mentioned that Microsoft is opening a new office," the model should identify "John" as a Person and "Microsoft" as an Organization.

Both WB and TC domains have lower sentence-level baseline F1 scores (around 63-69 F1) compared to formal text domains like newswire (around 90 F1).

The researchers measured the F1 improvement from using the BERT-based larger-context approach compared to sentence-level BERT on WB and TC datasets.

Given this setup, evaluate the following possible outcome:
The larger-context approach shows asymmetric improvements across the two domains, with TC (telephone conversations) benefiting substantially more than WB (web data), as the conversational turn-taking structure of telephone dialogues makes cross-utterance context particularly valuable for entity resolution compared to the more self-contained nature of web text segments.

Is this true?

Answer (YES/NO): NO